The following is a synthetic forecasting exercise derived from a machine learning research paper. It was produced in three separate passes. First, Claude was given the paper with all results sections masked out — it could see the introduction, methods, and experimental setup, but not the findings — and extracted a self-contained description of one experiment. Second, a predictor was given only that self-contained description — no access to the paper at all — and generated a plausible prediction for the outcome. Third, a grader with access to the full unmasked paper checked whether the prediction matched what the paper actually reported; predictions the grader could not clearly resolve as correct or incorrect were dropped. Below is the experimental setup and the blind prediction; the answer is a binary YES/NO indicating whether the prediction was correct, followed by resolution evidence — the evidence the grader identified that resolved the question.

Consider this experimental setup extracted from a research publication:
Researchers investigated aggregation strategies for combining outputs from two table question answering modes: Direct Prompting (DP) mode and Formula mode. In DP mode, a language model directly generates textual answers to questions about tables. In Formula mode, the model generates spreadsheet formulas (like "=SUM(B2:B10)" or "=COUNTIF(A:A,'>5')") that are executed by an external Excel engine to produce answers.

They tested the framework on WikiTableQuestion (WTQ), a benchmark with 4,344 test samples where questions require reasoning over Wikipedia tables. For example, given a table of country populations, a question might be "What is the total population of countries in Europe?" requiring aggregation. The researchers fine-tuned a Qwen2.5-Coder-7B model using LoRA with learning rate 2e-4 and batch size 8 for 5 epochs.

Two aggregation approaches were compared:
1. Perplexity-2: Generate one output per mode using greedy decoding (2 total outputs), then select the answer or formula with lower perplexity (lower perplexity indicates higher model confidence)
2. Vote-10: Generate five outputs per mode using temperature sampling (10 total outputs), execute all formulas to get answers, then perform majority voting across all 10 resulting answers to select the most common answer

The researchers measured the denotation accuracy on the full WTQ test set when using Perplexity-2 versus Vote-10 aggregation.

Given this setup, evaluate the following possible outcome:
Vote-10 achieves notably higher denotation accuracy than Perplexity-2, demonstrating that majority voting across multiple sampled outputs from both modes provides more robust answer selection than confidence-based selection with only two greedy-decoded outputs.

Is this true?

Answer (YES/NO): NO